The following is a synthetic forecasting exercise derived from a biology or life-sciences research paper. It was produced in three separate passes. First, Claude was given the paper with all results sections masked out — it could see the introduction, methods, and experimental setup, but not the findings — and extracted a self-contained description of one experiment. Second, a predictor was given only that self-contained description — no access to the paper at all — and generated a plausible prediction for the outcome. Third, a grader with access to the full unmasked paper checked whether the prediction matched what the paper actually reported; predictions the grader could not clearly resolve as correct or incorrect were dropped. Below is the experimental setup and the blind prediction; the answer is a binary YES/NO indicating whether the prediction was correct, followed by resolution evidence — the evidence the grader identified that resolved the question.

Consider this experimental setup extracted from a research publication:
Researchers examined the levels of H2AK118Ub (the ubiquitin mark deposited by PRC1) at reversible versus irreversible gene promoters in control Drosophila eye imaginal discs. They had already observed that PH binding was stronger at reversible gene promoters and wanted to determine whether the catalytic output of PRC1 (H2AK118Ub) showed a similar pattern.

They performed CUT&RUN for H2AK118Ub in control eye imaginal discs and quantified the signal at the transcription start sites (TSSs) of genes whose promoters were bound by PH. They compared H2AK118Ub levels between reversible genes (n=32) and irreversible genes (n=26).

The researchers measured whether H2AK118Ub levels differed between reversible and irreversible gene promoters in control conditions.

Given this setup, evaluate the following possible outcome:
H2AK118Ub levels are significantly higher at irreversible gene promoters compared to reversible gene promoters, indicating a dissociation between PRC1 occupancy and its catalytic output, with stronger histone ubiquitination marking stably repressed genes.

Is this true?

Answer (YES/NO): NO